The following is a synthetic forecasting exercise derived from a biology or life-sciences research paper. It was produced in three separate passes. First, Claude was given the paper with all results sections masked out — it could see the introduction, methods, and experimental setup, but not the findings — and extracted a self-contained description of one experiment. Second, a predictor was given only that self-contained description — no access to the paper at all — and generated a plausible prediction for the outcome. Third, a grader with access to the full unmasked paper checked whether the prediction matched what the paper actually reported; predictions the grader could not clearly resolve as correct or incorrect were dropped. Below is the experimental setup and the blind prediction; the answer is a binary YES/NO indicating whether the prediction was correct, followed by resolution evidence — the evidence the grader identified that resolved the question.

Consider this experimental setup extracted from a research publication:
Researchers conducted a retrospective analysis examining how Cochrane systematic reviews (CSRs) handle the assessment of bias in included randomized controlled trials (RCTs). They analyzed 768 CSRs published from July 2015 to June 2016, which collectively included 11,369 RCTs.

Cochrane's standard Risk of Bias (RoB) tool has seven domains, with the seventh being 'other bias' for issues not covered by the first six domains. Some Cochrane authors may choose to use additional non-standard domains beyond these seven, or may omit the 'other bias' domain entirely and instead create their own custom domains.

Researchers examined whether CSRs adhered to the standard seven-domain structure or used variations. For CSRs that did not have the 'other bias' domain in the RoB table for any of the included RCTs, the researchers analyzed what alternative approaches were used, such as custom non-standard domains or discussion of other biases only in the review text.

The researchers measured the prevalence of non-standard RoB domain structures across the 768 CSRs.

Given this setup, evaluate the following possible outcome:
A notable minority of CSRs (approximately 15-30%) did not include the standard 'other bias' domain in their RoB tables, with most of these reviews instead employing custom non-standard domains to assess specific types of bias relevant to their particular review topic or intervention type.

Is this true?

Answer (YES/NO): NO